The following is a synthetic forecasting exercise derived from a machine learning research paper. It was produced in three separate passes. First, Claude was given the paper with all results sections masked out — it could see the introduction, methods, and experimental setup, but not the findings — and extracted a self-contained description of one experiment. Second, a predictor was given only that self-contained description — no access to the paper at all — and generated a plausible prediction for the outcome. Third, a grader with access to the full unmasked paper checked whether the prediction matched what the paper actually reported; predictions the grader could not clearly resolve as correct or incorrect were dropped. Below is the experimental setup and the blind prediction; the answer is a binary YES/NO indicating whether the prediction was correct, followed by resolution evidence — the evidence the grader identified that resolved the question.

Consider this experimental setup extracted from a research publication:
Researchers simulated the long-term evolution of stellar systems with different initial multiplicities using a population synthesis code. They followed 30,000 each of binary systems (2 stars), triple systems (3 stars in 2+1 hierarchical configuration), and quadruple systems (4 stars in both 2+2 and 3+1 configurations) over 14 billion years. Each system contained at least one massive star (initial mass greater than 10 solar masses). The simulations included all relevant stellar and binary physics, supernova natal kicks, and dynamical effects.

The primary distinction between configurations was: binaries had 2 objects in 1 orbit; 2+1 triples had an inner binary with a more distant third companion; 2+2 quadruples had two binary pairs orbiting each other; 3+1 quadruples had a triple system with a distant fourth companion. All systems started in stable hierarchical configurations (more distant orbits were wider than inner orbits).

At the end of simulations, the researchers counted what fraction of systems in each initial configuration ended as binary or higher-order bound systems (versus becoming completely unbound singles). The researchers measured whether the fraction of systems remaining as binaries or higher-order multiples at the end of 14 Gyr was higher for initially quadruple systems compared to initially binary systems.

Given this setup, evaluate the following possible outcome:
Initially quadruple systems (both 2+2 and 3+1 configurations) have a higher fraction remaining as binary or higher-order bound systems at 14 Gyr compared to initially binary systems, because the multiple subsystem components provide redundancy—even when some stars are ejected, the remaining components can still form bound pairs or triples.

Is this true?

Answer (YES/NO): YES